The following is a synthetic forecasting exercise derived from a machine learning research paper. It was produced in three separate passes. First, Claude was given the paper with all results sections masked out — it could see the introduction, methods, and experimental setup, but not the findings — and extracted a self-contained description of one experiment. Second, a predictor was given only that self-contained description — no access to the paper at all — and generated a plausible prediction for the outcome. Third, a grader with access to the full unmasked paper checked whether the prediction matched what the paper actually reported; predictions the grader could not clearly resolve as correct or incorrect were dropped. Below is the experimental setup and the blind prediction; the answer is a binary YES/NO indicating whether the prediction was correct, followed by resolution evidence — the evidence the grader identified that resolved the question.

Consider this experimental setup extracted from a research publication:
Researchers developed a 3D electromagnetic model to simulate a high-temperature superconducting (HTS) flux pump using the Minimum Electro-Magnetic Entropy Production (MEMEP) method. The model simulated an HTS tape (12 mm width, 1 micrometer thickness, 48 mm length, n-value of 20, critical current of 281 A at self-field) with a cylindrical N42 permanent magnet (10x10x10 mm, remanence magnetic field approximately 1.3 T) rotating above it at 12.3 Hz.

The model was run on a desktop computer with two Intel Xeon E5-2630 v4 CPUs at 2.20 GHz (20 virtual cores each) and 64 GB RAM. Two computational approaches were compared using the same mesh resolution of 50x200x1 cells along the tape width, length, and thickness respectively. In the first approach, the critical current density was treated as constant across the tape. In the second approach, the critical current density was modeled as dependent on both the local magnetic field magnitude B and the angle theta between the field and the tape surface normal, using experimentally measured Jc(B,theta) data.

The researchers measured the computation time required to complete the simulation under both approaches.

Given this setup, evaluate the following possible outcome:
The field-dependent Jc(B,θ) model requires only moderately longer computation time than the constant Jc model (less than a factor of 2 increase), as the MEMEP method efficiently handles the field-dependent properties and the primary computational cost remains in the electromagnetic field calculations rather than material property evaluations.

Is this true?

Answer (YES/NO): NO